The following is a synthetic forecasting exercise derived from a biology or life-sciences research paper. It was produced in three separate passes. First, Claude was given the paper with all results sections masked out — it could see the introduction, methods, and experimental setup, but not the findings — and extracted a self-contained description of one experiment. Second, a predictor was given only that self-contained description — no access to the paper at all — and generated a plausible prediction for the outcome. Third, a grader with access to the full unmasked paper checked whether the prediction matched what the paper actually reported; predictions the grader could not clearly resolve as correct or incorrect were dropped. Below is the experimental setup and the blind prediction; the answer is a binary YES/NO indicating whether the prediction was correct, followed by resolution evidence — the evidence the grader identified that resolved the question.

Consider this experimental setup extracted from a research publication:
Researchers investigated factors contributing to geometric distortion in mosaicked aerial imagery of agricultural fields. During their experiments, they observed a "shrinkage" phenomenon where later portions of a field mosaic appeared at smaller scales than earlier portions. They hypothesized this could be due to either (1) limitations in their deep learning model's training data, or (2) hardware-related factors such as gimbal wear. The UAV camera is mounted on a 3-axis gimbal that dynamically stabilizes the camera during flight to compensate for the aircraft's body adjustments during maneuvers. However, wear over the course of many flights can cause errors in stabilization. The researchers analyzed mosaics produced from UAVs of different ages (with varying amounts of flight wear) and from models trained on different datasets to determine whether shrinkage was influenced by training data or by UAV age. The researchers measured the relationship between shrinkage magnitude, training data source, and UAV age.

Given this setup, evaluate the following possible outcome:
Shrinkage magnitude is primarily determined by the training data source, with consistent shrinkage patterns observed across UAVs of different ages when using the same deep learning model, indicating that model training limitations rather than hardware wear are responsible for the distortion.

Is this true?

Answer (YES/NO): NO